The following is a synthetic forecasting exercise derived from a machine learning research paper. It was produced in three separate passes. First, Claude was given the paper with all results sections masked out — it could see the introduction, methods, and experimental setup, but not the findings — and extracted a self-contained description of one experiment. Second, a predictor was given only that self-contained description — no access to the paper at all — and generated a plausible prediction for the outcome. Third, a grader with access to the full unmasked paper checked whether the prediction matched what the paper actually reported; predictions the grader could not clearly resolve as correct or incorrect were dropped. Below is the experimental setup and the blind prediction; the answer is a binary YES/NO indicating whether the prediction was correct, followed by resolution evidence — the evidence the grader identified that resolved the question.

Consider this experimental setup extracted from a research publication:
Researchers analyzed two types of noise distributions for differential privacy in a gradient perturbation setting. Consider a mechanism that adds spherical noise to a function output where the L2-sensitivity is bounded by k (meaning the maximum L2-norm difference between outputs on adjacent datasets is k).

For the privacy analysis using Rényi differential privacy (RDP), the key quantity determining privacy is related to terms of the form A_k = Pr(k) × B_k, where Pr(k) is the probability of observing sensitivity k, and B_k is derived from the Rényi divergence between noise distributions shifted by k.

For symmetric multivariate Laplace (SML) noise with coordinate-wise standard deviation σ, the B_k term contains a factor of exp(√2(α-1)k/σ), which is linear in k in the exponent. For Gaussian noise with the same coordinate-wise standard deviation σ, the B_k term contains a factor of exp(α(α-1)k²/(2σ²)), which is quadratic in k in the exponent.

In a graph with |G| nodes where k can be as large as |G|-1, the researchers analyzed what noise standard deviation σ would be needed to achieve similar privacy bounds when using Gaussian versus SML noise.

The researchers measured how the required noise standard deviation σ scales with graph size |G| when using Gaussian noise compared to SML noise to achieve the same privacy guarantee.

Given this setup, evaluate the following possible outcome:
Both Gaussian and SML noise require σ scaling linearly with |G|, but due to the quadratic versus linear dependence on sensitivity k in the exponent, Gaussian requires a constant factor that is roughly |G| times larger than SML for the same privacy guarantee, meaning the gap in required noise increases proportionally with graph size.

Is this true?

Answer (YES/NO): NO